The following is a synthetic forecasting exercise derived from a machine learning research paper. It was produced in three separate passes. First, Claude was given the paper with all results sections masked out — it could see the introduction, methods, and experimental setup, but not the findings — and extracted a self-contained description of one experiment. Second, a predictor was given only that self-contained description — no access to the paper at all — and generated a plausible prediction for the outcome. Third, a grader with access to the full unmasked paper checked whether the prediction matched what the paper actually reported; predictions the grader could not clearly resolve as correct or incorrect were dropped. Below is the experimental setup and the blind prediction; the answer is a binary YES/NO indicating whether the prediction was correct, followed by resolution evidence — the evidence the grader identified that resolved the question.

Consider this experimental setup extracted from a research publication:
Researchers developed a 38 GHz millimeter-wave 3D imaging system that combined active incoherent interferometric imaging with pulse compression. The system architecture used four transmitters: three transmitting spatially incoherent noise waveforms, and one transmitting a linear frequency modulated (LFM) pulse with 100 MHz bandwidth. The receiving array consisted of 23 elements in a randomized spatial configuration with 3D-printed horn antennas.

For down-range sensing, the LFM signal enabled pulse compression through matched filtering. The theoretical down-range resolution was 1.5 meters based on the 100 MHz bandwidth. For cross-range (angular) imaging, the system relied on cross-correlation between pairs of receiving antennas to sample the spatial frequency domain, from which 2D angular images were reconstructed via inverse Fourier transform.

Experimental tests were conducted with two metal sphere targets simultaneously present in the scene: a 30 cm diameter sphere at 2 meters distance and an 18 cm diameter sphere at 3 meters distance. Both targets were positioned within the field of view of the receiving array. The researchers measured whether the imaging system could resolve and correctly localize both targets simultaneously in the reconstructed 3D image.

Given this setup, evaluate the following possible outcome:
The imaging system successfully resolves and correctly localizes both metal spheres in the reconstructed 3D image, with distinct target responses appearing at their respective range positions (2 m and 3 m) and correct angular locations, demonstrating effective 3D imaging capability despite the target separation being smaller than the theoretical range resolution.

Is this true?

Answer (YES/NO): YES